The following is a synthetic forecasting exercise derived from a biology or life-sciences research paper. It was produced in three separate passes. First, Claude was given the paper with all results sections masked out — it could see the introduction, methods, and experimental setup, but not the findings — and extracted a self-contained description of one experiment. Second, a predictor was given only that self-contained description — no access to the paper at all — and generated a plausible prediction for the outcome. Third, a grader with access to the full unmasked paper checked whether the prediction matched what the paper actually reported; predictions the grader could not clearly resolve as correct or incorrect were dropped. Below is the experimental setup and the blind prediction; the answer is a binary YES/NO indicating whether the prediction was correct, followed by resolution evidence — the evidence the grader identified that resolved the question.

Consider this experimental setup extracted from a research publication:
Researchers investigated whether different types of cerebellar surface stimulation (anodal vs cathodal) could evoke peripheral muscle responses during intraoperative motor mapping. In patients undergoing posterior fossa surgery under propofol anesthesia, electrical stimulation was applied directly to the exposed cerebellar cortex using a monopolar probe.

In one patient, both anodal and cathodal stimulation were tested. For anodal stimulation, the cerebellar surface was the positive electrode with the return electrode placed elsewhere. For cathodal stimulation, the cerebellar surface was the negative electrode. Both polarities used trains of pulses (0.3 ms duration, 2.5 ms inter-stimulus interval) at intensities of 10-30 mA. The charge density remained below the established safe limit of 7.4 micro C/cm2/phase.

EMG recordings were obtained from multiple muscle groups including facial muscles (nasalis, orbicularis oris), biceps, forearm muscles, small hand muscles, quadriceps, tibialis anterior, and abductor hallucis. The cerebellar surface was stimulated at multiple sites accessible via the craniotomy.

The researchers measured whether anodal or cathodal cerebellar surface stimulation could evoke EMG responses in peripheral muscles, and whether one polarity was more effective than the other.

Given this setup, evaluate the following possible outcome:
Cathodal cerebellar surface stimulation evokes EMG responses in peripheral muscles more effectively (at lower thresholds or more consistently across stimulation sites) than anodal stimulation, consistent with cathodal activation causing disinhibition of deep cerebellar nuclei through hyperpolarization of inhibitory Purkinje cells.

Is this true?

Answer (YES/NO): NO